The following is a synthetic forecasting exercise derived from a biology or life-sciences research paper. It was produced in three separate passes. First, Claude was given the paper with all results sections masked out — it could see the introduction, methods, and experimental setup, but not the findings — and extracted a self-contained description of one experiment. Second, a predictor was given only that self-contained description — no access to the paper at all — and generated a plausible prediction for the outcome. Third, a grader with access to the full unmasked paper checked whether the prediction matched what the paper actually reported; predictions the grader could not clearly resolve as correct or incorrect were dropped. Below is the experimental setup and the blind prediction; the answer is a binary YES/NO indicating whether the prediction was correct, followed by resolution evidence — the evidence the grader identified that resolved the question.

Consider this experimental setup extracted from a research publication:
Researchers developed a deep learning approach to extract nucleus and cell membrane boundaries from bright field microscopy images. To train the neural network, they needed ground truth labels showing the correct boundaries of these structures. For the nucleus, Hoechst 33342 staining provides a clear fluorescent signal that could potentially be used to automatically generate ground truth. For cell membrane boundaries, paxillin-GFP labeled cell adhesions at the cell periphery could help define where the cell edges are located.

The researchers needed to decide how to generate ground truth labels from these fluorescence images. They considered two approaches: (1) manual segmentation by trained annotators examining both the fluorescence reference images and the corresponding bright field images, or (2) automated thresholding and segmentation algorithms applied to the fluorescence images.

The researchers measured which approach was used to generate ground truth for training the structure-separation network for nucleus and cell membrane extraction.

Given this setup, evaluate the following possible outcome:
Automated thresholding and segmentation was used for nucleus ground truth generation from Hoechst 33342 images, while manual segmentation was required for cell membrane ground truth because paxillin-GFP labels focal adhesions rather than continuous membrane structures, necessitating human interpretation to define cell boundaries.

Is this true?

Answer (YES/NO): NO